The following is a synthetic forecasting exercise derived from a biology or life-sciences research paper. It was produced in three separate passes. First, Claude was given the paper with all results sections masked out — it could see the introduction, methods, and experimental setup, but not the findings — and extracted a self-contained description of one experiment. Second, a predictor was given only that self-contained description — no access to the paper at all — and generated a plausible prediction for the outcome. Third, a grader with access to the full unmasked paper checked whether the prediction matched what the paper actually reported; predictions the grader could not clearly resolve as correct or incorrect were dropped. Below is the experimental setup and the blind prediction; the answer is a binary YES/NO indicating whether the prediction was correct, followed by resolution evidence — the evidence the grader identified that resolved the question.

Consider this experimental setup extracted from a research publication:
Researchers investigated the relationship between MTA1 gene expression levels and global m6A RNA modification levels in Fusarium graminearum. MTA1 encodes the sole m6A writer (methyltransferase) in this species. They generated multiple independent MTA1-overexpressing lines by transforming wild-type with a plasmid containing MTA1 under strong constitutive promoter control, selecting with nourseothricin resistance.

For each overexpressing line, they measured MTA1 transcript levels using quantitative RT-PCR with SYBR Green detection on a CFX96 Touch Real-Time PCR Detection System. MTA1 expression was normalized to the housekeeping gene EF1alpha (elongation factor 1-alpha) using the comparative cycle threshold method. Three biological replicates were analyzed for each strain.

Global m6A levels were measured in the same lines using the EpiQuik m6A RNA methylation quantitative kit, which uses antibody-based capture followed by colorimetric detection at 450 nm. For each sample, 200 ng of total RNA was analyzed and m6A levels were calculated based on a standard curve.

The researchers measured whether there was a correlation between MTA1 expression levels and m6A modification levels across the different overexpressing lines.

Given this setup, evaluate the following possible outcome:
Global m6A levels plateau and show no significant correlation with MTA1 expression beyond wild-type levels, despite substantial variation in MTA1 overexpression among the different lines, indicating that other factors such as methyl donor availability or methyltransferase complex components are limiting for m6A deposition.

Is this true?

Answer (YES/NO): NO